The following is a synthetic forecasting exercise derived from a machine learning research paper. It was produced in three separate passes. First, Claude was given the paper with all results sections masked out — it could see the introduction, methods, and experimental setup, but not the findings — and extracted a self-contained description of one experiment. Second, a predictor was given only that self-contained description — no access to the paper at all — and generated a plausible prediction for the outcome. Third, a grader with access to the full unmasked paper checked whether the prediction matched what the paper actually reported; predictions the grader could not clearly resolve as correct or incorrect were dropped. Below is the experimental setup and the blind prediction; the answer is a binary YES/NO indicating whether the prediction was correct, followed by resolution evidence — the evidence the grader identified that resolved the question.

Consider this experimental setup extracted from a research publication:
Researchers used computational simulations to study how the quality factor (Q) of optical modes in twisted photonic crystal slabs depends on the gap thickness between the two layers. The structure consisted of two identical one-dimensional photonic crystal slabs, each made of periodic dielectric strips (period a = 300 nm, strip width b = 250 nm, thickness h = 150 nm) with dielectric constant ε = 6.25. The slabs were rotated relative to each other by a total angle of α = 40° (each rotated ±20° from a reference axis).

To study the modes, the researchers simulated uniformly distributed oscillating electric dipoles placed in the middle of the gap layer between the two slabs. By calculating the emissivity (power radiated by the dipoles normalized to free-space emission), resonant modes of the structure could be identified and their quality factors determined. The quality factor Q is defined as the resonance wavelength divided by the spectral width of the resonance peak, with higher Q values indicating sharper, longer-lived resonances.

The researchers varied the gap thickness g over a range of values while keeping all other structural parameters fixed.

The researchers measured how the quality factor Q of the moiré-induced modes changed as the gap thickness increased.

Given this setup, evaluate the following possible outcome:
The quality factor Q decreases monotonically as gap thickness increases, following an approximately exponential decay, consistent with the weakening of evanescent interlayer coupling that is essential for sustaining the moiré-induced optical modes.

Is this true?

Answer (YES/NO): NO